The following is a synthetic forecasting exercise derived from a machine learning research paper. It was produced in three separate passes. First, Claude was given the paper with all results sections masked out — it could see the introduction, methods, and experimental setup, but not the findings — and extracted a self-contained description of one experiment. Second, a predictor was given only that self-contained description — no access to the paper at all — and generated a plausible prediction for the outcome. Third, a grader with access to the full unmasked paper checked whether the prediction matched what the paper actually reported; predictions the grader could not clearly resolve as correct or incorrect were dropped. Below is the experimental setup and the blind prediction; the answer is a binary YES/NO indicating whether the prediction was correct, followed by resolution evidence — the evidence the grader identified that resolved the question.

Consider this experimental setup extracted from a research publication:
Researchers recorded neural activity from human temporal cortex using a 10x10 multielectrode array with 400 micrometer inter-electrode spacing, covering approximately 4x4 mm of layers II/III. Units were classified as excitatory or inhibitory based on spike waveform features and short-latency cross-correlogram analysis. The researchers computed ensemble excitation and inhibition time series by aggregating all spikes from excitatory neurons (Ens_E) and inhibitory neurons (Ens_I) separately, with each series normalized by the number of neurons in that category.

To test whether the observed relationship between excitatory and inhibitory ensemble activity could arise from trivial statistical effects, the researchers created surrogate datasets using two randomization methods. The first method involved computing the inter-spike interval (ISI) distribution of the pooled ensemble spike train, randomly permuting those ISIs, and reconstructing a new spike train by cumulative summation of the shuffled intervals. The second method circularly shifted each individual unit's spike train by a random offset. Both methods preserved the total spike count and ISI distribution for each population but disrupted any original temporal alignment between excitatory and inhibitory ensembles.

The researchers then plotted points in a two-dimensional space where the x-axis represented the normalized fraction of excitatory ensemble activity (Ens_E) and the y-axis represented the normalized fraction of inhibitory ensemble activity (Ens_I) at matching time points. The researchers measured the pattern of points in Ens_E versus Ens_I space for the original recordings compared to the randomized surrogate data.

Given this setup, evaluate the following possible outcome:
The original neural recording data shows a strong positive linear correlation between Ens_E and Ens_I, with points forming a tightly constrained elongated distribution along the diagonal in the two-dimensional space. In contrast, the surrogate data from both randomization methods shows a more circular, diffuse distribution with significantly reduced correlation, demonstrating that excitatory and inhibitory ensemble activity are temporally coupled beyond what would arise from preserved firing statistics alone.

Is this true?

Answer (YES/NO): YES